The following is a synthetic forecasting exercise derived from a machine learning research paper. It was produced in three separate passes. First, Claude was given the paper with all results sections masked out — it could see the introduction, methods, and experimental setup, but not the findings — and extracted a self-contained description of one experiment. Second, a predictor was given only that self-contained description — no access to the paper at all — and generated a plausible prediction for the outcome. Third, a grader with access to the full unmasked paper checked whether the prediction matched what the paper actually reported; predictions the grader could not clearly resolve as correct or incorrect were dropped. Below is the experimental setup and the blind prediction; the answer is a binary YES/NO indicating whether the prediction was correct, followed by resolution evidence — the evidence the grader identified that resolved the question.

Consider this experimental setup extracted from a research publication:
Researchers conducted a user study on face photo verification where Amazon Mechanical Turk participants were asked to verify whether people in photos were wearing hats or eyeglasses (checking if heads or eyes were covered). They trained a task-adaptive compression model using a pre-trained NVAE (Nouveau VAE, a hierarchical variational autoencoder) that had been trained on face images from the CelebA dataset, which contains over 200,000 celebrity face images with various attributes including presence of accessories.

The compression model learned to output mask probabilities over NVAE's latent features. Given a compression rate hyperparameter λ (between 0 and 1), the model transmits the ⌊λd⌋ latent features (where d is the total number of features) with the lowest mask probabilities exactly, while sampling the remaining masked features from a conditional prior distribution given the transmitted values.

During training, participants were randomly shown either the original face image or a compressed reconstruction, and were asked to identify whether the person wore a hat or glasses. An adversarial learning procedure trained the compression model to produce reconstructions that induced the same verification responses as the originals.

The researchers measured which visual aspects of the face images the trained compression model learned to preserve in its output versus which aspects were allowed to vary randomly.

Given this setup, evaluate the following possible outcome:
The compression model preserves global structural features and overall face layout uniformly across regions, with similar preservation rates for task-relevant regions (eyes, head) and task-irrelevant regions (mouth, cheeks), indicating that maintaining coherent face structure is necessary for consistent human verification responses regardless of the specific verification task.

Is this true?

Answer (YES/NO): NO